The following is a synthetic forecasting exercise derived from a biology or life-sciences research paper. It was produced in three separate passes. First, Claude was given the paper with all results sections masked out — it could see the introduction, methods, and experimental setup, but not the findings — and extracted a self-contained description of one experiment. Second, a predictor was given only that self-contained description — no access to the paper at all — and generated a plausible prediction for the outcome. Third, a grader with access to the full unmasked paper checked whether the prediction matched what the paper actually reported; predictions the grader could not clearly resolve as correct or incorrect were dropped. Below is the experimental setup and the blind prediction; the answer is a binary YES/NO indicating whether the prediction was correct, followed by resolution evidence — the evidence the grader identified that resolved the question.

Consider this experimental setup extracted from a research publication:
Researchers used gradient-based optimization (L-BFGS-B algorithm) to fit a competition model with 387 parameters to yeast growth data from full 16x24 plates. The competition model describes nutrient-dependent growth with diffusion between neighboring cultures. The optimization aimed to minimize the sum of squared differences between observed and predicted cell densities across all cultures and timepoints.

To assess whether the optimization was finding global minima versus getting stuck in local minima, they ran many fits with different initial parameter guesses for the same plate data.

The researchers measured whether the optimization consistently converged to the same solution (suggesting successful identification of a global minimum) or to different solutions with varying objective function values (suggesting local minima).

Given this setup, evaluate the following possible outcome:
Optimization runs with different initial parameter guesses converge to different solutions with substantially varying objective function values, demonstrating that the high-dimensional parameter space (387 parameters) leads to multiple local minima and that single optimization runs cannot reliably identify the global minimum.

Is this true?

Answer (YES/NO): YES